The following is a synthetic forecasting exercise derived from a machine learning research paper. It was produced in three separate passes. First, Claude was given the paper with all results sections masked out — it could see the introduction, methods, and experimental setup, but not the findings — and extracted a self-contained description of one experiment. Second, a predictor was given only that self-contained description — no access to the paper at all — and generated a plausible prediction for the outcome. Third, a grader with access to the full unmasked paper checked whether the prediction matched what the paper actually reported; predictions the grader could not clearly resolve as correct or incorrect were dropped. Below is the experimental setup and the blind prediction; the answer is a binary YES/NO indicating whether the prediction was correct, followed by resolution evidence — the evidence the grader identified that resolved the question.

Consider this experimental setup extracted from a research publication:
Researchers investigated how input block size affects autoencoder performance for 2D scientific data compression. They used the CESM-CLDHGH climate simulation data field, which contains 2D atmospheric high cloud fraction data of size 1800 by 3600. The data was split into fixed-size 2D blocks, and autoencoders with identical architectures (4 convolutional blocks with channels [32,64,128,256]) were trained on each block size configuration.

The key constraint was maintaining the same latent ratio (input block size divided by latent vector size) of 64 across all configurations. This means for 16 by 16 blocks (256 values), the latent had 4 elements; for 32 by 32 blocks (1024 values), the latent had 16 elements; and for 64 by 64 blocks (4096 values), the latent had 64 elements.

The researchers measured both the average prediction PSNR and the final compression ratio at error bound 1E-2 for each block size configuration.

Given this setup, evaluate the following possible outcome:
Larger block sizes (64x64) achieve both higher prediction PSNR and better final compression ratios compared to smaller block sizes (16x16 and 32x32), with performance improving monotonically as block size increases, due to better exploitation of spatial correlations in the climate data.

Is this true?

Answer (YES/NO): NO